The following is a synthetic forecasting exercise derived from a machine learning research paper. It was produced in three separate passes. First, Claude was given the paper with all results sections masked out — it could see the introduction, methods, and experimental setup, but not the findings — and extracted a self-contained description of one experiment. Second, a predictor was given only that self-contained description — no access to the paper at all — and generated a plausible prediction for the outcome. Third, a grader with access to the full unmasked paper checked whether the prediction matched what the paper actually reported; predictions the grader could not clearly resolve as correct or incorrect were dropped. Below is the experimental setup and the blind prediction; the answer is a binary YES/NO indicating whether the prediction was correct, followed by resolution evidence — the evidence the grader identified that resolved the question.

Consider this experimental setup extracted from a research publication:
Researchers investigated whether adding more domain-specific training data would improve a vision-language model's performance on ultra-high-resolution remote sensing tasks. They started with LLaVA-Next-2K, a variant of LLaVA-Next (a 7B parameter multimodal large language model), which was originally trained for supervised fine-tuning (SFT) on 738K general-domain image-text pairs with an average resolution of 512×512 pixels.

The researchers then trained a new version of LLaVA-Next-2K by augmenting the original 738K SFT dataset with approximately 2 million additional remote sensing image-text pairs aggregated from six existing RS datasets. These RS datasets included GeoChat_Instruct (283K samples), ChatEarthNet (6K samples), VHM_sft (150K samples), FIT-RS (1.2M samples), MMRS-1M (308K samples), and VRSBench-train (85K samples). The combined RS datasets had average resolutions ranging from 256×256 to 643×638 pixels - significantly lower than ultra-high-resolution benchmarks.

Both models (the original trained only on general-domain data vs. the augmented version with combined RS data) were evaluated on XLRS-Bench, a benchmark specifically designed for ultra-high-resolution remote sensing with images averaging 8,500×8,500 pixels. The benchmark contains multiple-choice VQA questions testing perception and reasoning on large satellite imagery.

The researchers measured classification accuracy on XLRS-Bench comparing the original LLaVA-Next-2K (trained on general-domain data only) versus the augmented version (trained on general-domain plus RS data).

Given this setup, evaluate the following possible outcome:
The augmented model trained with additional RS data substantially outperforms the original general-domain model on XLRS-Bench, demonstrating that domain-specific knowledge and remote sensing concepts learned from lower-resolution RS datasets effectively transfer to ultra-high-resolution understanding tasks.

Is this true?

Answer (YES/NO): NO